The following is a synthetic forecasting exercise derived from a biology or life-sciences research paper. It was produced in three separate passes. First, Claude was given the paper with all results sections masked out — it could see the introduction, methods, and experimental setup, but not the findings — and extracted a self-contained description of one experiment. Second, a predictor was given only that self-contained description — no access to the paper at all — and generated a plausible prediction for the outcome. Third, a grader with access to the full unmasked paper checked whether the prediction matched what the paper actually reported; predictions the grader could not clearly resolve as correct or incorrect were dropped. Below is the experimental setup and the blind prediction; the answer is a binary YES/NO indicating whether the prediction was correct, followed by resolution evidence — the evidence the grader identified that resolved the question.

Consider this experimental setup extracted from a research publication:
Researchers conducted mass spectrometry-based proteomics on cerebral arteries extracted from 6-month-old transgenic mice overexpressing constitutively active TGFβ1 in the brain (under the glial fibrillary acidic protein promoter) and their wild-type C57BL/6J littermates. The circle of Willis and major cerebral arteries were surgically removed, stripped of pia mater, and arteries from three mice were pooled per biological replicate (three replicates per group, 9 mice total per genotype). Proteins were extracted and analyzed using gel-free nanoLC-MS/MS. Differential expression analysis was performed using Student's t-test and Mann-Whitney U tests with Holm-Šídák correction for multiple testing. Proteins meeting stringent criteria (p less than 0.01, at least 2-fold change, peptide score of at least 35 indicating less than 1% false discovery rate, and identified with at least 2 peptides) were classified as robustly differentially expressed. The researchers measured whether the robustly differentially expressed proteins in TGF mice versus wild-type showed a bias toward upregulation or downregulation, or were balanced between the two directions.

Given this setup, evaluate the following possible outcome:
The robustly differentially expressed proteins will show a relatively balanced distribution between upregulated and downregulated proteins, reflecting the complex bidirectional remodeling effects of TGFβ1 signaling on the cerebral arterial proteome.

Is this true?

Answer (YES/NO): YES